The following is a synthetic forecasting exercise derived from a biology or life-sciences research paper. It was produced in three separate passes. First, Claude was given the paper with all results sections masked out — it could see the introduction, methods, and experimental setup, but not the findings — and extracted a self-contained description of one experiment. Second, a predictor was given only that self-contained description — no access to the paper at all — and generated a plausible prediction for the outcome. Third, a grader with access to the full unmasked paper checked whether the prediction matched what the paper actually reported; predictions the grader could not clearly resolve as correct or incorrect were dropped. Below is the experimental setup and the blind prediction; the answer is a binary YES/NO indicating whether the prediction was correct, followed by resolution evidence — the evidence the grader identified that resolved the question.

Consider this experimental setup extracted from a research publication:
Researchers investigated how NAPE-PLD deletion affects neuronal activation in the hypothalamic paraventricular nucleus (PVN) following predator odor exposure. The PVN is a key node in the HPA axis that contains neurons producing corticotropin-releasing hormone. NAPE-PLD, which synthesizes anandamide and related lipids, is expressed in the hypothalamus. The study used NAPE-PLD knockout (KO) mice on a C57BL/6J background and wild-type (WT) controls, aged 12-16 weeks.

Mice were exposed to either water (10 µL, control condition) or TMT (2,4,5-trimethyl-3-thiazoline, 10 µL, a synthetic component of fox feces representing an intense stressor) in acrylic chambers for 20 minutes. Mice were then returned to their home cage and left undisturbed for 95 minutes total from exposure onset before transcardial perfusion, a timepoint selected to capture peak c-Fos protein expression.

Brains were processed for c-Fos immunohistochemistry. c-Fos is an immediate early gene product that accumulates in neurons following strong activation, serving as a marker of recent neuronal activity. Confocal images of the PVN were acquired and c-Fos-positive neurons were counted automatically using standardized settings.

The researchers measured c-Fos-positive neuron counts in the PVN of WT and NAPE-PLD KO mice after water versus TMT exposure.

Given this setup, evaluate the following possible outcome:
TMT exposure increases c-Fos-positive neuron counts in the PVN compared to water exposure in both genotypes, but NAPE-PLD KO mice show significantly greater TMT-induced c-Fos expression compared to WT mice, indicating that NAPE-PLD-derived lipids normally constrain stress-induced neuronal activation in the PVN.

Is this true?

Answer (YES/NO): NO